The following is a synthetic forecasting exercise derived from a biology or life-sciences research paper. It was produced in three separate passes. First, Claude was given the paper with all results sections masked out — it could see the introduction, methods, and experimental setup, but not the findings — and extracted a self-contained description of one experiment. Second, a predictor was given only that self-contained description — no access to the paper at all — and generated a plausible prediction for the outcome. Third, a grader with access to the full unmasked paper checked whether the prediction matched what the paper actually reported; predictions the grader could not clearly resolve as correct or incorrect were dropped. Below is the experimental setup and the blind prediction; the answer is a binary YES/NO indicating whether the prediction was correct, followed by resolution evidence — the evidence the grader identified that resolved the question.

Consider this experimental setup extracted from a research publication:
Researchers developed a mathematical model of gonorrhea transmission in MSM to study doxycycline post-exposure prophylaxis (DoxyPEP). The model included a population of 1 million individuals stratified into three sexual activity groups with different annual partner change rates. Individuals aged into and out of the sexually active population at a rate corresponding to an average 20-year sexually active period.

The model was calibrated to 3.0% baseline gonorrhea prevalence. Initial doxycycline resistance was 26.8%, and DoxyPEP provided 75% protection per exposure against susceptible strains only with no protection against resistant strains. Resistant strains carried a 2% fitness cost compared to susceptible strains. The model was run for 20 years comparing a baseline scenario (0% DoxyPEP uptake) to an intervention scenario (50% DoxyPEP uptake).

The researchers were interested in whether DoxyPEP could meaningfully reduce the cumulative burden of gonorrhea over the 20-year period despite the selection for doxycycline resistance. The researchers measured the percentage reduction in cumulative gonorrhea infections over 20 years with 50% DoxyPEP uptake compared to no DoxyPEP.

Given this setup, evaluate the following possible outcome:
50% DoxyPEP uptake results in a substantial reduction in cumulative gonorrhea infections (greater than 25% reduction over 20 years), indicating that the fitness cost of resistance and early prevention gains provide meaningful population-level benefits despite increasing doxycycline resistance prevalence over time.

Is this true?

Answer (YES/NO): NO